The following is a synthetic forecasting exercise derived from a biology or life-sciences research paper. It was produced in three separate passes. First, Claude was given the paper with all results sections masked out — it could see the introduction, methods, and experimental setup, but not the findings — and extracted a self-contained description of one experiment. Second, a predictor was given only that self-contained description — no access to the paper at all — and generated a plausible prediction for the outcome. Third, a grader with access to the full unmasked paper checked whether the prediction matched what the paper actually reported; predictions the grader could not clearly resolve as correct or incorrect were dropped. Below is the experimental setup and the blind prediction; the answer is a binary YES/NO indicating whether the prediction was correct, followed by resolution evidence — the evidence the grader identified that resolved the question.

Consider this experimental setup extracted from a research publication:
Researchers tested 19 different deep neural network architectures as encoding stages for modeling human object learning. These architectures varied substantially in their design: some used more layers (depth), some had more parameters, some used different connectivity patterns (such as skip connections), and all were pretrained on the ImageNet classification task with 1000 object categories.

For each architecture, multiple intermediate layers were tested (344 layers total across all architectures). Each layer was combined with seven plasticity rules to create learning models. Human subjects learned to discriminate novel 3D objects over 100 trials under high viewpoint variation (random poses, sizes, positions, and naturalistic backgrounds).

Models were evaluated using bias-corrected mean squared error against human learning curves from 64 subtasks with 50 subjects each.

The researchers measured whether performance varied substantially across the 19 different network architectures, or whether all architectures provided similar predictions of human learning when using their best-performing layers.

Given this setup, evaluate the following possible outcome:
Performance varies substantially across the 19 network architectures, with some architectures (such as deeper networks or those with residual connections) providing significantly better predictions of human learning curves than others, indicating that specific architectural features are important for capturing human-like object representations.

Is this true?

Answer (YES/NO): NO